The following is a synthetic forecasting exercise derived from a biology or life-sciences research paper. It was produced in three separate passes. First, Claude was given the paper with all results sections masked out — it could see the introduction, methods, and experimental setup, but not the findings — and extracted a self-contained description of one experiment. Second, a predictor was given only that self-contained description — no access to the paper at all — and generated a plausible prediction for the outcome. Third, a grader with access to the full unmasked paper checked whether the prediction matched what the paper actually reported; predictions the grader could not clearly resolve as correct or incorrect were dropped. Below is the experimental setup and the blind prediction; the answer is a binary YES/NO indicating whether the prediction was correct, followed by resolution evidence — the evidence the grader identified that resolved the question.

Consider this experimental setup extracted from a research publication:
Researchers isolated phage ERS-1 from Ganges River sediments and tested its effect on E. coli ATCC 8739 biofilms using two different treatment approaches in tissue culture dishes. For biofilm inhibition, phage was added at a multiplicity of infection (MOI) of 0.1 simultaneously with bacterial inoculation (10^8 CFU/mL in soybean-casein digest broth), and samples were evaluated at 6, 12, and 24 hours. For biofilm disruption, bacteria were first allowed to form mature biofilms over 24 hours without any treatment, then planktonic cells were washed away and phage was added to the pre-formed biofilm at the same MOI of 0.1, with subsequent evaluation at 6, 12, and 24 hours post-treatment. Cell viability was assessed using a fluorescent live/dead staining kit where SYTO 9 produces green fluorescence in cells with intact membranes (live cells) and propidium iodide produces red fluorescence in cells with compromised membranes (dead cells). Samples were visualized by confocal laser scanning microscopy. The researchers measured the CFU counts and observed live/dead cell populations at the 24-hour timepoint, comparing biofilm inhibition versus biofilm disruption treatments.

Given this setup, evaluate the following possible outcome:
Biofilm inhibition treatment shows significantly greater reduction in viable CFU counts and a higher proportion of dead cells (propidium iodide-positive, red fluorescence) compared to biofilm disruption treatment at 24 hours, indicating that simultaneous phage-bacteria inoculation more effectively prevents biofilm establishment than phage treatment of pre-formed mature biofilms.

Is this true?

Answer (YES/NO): YES